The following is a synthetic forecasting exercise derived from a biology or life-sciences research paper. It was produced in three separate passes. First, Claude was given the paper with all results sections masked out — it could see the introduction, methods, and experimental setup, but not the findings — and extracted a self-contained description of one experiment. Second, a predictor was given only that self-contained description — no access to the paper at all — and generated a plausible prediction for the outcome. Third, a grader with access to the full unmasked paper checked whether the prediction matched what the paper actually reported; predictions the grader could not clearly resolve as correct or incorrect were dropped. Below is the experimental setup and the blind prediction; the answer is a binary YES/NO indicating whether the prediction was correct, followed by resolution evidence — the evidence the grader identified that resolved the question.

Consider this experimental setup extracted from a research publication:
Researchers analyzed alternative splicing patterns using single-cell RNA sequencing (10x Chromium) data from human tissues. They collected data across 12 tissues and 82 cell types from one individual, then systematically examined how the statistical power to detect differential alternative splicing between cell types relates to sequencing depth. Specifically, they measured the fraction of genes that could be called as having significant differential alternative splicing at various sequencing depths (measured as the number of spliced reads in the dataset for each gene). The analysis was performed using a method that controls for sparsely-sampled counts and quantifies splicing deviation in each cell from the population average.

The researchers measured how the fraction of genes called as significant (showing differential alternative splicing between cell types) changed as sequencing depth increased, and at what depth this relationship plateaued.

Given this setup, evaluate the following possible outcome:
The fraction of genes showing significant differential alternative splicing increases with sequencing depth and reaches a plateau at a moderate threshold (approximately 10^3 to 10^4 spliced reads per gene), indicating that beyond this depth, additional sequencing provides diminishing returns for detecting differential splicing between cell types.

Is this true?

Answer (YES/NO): NO